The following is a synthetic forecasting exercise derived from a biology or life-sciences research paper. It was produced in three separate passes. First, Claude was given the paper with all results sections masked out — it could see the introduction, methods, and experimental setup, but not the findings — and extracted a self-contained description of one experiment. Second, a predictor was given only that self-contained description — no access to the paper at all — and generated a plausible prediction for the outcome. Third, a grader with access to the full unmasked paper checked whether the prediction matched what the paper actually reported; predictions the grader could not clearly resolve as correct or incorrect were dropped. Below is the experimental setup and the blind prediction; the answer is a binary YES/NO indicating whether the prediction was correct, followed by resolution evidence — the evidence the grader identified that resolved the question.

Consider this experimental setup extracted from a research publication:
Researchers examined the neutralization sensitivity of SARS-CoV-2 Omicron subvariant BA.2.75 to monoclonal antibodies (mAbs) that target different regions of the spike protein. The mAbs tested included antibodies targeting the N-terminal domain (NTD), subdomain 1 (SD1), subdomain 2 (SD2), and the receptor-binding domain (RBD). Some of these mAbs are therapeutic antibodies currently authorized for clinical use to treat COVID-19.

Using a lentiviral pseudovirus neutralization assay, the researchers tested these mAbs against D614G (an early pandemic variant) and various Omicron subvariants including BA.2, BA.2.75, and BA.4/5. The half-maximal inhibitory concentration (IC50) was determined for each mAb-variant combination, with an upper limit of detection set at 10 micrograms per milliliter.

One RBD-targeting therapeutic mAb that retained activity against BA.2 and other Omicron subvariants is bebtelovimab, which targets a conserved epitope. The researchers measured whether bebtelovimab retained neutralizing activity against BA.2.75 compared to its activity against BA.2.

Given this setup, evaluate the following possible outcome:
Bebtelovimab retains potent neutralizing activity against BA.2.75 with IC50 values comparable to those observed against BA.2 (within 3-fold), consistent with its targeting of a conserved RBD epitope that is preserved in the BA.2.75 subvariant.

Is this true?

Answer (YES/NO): NO